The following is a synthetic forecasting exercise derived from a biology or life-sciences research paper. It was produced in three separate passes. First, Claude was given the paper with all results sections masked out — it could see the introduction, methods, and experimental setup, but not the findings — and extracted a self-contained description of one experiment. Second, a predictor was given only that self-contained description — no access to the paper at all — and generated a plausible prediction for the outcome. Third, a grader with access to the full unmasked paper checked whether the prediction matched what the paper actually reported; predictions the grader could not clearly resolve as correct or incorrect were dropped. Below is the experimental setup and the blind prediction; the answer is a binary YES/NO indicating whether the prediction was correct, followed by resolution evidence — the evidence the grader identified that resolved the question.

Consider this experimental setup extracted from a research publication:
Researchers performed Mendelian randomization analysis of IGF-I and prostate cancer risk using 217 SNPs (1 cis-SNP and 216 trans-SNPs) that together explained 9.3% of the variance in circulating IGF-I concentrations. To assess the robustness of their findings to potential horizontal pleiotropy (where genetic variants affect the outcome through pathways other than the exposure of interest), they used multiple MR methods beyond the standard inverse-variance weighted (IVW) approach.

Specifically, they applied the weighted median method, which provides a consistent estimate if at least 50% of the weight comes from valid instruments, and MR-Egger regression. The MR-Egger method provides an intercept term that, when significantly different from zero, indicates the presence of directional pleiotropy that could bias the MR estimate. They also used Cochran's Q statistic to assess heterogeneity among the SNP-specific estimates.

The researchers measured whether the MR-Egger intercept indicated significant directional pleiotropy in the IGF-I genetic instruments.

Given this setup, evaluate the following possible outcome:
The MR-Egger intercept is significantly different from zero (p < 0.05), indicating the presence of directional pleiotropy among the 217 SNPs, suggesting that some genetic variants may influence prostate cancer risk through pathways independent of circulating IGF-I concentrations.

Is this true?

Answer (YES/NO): NO